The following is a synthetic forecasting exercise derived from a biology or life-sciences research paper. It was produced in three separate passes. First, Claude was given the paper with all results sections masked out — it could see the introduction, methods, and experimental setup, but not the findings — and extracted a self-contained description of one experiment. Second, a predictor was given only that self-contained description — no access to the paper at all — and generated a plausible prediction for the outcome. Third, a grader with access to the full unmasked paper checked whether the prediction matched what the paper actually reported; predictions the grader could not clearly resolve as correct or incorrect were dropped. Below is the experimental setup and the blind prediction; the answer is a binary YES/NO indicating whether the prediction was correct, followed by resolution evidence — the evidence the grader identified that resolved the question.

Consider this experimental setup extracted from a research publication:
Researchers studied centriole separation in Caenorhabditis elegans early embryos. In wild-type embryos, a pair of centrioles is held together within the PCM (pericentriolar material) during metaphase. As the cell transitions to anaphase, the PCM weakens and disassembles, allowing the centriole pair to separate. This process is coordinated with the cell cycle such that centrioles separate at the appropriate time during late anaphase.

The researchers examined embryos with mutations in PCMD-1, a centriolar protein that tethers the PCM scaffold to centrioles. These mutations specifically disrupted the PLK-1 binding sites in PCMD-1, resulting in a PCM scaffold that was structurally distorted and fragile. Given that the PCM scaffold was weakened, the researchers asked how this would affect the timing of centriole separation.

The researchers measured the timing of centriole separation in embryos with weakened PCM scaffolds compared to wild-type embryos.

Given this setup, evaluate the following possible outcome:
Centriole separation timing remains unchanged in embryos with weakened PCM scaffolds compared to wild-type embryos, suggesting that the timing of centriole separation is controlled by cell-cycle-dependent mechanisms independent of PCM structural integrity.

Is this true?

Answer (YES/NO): NO